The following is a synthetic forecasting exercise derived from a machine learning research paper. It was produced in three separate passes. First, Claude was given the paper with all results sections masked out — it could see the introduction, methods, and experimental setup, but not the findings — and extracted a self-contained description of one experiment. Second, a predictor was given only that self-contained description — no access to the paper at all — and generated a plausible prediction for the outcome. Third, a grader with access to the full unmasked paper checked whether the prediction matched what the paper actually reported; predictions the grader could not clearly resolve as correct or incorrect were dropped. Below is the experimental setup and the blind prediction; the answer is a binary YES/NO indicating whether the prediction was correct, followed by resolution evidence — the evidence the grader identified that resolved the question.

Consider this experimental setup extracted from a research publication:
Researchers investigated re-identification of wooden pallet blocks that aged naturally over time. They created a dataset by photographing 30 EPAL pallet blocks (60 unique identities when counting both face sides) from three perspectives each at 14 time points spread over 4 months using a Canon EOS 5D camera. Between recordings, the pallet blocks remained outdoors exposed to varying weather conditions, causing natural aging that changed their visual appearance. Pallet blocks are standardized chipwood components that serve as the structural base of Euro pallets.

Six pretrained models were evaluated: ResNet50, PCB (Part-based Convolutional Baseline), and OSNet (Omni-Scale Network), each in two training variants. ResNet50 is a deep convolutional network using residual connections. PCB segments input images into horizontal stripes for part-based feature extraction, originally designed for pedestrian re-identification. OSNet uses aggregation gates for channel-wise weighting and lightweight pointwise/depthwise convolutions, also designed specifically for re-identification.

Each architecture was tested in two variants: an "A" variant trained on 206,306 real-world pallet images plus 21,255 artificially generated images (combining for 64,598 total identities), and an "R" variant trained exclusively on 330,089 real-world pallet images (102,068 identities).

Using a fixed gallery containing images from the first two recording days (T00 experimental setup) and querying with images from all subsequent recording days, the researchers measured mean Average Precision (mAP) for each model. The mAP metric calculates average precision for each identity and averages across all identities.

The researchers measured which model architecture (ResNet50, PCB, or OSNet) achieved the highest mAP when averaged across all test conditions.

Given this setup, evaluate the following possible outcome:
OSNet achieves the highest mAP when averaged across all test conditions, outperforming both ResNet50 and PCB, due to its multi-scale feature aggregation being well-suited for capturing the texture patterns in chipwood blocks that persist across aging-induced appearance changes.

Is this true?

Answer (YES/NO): NO